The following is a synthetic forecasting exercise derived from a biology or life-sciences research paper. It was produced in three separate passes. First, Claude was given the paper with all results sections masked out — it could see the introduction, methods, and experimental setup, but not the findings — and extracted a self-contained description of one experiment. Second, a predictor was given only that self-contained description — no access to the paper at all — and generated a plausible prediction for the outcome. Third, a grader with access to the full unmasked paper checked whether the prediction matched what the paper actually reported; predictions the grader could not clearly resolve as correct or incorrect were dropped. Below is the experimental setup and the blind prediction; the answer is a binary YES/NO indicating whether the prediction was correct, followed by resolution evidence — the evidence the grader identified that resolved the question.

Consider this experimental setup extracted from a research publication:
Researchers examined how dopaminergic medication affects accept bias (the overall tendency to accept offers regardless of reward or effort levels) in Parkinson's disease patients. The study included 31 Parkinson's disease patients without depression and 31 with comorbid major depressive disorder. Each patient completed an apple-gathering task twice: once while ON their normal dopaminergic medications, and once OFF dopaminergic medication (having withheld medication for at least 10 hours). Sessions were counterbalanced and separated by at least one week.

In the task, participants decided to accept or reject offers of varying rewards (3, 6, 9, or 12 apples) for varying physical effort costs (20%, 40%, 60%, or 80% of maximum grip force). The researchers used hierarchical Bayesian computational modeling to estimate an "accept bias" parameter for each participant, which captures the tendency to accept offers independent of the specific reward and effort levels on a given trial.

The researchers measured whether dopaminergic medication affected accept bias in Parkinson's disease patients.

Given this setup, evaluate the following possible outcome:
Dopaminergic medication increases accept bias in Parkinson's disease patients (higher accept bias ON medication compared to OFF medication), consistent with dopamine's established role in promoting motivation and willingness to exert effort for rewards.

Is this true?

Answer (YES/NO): NO